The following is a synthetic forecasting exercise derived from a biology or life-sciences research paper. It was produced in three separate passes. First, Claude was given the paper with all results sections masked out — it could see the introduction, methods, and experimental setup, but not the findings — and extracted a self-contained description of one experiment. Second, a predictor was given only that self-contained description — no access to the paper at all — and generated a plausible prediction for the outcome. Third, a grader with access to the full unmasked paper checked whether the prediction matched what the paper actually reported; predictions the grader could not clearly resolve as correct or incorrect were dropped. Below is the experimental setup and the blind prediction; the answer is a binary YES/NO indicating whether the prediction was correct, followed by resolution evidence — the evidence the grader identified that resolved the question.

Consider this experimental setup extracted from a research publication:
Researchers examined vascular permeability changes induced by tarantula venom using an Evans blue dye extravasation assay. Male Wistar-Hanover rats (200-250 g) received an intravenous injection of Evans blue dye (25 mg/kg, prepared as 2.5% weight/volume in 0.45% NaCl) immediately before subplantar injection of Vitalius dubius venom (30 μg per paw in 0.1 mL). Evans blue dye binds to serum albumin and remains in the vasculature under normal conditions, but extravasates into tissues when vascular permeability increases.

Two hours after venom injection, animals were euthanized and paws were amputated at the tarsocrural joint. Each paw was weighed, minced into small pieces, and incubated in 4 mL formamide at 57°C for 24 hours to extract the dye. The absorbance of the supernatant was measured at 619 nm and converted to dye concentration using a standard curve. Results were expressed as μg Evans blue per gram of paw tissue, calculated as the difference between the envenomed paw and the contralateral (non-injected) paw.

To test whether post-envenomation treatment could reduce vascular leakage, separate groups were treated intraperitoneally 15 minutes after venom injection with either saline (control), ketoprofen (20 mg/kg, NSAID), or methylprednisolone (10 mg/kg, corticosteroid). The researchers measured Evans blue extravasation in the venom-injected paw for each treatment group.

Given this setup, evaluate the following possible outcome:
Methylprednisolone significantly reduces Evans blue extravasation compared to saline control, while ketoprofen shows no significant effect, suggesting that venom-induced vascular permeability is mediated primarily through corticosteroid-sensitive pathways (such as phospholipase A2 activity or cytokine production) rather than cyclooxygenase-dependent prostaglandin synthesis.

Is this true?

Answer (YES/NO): NO